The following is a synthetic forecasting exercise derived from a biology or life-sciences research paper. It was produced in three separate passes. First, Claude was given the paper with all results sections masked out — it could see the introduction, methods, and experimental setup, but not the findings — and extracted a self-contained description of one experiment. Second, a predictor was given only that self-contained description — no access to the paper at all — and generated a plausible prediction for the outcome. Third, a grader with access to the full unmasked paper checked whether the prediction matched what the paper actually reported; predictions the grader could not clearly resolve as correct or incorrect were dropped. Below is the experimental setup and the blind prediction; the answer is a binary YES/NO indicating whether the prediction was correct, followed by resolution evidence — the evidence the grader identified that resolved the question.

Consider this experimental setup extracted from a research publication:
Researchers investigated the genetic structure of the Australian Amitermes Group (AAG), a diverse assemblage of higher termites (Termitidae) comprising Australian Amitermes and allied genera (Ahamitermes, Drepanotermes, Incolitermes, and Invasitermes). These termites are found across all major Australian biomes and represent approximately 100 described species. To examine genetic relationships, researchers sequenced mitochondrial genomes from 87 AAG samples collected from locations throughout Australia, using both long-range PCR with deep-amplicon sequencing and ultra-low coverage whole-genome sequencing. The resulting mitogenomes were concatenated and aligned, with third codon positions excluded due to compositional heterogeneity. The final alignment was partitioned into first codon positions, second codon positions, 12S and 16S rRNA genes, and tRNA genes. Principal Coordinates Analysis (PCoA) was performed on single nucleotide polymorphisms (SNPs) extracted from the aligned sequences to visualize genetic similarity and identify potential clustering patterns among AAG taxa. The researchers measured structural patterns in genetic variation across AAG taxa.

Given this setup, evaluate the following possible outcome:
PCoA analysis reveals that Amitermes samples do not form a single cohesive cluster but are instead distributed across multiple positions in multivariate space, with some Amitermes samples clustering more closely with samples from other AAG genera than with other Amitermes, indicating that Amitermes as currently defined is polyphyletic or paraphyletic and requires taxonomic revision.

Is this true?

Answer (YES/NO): YES